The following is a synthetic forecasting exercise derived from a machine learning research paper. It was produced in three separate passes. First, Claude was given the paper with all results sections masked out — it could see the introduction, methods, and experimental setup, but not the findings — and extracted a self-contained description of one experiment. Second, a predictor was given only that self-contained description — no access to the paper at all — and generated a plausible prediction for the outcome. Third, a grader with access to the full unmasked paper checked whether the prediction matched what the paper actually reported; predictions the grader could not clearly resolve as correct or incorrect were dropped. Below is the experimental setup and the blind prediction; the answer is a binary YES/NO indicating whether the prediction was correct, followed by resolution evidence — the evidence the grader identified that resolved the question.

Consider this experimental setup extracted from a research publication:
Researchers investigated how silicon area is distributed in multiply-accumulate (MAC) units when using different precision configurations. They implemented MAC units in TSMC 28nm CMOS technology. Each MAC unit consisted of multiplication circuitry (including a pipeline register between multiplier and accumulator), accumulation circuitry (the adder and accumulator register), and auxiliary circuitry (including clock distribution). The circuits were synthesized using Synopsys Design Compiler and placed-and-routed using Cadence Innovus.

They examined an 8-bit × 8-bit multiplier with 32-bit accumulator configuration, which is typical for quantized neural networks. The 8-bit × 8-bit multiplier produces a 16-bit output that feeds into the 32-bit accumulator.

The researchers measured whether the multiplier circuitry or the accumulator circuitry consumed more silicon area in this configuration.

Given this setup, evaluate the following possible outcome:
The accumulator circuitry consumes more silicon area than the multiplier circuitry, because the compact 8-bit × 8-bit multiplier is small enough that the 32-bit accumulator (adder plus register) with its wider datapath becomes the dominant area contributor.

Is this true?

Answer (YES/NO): NO